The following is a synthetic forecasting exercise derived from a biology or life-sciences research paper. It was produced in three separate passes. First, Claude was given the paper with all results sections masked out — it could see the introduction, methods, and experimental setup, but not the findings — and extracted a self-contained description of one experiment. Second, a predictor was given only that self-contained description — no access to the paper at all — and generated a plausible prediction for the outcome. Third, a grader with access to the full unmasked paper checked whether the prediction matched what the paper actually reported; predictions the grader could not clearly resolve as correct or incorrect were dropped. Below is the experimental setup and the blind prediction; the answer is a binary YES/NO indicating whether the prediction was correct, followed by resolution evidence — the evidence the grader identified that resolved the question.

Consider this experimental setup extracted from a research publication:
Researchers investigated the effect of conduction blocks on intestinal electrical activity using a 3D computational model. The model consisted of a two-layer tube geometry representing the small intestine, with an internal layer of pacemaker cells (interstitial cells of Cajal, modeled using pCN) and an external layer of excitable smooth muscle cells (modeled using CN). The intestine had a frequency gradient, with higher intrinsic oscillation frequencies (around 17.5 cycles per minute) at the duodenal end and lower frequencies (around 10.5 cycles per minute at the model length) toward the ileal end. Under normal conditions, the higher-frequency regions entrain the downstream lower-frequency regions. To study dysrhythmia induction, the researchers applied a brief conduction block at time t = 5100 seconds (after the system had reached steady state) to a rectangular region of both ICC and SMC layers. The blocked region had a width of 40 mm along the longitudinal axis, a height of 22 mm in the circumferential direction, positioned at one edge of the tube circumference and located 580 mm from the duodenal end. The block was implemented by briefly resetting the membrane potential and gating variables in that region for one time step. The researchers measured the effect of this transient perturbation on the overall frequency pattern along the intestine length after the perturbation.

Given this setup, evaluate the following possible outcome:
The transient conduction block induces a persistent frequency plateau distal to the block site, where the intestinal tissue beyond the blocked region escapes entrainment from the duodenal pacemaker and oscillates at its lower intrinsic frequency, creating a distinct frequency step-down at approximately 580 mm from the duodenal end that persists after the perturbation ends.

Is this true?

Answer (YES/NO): NO